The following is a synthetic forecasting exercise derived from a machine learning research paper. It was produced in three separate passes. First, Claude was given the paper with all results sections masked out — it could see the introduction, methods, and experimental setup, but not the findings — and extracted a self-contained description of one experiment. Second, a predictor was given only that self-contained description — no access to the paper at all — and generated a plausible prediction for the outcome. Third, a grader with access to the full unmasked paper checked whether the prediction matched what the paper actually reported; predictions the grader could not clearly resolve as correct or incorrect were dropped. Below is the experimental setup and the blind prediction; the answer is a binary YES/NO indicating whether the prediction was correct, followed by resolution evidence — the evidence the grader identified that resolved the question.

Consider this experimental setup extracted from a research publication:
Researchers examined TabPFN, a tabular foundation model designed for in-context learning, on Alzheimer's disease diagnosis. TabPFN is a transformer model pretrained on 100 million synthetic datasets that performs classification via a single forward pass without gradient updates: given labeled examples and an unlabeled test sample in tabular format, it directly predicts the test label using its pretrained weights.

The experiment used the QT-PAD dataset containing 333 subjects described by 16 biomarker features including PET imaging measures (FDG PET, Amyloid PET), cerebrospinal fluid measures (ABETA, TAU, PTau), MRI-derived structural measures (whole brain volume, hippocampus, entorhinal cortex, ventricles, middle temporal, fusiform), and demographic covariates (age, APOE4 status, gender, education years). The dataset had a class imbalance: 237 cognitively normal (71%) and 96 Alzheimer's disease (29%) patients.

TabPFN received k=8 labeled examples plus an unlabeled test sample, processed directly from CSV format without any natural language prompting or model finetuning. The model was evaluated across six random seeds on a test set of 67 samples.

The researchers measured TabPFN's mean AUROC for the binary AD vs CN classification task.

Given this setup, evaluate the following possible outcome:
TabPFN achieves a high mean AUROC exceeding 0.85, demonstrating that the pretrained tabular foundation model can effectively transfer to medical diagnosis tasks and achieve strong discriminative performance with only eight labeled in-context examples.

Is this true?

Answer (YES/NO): NO